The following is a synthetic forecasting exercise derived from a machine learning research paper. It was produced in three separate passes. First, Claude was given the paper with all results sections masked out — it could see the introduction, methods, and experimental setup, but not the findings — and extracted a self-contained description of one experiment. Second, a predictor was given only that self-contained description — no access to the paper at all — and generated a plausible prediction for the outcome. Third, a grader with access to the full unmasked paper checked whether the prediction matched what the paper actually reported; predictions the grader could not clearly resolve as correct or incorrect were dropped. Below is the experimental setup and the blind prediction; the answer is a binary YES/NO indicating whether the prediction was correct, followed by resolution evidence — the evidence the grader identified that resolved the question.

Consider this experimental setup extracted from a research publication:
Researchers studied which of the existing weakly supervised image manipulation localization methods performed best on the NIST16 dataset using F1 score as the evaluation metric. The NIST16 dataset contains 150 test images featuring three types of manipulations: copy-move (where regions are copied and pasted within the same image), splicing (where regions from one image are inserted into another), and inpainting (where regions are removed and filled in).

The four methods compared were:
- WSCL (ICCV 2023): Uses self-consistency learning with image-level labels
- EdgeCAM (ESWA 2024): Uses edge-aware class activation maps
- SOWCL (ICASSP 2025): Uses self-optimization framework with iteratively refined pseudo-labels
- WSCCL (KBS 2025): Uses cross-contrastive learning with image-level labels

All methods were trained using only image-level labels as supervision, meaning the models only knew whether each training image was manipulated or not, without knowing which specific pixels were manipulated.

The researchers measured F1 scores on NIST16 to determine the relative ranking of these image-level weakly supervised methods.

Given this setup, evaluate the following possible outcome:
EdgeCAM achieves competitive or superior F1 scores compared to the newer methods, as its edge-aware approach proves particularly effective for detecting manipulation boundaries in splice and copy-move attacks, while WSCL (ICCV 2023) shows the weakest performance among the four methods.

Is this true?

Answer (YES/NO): NO